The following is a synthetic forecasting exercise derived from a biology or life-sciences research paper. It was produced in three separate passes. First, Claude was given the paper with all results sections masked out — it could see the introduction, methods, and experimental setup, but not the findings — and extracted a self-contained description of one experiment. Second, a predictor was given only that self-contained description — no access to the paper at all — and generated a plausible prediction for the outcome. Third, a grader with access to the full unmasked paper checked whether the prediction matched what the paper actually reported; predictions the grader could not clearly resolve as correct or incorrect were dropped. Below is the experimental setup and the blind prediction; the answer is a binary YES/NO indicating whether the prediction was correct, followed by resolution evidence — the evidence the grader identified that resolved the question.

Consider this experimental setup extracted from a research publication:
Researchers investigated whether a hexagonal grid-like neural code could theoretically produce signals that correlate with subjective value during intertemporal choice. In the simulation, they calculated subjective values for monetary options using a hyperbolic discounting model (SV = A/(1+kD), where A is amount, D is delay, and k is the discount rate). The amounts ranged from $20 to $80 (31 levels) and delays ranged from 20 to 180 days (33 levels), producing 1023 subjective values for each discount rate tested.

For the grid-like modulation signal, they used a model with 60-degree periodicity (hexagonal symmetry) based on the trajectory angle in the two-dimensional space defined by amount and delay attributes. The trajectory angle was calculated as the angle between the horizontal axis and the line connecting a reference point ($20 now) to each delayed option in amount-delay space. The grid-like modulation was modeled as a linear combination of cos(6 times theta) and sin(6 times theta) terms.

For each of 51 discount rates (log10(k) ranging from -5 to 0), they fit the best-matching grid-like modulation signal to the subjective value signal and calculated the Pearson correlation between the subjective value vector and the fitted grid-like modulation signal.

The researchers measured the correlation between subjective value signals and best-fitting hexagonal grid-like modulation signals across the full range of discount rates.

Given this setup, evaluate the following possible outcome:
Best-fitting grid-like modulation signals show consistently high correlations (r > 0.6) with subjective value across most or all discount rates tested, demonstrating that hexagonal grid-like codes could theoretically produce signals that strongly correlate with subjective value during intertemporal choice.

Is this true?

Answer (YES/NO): NO